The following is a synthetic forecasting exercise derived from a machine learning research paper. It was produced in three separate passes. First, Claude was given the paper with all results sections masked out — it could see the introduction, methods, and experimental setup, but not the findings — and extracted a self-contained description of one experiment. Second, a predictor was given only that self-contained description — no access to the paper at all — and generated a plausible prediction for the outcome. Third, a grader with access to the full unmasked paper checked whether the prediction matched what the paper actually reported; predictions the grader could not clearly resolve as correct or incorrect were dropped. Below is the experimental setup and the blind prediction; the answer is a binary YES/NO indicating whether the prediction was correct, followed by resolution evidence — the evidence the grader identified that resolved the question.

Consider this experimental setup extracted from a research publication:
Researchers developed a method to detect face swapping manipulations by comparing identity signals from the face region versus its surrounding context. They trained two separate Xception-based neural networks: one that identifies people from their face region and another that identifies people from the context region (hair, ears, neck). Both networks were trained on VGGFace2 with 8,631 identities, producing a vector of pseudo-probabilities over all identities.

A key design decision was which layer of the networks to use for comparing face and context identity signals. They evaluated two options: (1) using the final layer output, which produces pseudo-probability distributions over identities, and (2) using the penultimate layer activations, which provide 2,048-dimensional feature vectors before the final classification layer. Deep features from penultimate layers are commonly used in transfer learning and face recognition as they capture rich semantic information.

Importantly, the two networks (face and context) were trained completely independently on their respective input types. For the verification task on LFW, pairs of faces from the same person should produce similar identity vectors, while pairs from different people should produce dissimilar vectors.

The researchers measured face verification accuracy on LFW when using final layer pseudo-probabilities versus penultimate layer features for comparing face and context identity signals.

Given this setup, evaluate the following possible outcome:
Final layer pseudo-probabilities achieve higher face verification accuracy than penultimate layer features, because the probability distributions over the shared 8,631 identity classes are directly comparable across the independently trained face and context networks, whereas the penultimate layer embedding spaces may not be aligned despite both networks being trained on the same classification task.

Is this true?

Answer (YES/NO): YES